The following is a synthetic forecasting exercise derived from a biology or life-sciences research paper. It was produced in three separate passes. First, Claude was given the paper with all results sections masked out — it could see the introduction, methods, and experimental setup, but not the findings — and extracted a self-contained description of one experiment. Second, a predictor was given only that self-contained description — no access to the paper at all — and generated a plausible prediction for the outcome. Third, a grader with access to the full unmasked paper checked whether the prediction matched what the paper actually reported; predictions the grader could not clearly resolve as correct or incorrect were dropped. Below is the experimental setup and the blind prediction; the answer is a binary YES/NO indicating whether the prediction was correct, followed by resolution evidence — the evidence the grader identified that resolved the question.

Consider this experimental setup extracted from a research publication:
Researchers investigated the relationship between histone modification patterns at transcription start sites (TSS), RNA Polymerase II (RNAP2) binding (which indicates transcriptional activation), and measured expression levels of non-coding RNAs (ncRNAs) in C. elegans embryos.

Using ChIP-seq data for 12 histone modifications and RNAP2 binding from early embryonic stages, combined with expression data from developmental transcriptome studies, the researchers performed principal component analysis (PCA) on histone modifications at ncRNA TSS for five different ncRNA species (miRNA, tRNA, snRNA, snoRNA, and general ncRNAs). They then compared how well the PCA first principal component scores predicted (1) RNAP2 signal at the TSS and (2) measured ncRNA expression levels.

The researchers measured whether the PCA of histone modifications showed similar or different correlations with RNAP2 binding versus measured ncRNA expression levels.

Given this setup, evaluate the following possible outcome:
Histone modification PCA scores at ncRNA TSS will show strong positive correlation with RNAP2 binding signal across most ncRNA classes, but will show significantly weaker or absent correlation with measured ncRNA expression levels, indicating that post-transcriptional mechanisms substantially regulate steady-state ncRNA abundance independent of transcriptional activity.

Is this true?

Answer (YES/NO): NO